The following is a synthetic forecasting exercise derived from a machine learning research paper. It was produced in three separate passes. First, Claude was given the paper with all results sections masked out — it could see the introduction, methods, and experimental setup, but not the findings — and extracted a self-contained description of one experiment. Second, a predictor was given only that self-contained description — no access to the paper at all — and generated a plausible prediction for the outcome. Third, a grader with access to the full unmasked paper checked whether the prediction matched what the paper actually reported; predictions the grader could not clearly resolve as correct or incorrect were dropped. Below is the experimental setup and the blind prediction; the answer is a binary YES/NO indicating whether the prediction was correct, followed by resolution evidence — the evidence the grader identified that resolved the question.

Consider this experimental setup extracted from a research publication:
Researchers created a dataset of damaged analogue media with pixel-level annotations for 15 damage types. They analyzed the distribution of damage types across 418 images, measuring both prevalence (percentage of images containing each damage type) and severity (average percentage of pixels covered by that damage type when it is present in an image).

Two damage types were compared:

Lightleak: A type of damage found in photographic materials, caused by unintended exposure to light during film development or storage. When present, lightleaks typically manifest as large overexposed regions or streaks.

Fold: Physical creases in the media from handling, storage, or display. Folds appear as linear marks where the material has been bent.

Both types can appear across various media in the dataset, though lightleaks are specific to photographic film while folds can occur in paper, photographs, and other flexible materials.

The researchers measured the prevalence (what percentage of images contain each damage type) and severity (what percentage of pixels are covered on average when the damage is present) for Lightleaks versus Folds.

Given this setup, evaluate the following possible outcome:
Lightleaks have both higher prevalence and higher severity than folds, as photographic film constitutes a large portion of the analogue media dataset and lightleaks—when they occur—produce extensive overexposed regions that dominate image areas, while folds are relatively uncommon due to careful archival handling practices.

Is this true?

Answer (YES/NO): NO